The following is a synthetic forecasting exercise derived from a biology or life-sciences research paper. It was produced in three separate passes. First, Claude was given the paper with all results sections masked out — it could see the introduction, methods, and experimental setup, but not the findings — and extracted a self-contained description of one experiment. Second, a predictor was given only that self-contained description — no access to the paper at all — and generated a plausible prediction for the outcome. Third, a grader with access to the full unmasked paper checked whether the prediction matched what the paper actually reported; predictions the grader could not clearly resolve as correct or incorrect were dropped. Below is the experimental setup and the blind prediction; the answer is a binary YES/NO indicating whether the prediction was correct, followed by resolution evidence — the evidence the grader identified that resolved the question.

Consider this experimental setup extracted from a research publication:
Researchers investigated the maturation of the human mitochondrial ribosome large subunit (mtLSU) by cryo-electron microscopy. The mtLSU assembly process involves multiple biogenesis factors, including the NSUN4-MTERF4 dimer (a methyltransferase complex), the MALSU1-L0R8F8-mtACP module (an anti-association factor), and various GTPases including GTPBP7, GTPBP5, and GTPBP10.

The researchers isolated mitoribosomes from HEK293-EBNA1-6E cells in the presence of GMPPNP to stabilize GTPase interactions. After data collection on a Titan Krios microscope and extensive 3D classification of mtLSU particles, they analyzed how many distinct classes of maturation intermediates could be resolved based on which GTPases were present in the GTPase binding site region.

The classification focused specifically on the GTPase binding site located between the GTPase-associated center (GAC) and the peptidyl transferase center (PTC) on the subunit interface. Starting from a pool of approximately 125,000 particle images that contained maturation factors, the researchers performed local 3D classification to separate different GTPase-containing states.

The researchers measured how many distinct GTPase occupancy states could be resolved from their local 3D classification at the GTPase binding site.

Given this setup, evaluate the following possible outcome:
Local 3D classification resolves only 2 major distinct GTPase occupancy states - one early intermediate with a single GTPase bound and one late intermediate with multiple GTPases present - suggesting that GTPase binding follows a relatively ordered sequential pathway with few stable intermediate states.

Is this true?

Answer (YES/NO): NO